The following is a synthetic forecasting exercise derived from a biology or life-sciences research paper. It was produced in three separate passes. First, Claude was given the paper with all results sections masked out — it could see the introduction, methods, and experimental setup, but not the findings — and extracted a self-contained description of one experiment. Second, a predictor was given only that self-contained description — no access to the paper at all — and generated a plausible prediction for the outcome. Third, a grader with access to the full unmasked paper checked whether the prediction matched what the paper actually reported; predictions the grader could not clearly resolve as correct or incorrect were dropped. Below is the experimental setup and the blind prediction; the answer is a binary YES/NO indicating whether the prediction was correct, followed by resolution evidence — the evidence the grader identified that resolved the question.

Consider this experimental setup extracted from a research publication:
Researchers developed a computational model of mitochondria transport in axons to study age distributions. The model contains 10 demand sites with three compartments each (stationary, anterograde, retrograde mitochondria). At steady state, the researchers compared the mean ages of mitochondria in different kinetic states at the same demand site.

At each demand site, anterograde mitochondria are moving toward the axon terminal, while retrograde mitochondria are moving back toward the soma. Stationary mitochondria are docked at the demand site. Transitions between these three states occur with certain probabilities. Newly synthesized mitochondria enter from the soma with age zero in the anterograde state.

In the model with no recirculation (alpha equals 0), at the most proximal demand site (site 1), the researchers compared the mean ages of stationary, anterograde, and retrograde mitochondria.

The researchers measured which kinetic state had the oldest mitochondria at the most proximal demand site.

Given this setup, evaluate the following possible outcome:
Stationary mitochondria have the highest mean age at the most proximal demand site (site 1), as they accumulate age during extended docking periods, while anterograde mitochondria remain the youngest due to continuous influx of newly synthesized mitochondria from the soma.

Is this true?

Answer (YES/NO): NO